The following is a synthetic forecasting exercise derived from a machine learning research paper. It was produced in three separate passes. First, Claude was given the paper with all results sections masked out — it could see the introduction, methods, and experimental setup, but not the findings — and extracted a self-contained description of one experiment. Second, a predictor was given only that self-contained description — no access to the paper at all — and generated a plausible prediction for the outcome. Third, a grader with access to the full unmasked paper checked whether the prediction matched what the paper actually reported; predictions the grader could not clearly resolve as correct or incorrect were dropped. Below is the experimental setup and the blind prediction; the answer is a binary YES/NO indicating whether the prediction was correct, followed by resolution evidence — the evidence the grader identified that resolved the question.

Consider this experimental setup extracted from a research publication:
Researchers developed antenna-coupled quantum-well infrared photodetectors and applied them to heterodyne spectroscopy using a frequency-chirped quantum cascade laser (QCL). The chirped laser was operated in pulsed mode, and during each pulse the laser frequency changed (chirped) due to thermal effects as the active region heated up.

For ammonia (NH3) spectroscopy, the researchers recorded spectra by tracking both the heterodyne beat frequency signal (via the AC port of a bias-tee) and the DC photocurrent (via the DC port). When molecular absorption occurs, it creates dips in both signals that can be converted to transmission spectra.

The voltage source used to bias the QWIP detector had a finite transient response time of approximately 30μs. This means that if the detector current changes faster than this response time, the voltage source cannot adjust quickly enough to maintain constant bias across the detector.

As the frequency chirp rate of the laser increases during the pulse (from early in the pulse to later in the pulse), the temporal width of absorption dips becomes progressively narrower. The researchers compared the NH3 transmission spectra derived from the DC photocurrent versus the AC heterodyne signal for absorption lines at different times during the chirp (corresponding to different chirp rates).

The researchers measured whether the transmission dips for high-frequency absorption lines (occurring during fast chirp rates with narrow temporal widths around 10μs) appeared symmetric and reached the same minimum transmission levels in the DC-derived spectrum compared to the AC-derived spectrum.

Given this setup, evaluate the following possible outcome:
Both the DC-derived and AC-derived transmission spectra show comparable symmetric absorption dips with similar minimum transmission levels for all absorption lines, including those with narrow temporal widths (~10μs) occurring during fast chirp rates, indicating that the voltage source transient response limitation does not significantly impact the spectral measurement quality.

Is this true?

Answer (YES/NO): NO